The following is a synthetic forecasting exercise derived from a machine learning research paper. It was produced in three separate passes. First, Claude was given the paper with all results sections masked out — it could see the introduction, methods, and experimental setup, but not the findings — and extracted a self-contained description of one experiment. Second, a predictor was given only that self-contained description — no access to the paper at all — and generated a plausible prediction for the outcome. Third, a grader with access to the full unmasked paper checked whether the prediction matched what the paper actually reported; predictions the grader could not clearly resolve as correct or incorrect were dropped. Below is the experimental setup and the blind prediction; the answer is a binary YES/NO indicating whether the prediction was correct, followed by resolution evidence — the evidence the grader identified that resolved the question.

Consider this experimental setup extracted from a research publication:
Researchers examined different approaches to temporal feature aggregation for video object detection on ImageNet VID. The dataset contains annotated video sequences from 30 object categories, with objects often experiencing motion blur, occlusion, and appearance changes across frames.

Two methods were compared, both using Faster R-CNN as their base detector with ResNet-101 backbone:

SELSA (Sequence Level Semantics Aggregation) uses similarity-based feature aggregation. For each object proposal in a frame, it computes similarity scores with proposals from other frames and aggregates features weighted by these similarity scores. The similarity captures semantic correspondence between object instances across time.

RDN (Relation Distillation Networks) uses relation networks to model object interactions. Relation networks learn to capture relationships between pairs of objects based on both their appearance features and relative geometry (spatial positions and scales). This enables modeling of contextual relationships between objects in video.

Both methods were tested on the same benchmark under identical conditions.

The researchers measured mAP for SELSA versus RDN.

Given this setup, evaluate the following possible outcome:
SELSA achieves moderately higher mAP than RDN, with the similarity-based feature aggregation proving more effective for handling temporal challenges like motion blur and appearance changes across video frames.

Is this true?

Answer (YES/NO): NO